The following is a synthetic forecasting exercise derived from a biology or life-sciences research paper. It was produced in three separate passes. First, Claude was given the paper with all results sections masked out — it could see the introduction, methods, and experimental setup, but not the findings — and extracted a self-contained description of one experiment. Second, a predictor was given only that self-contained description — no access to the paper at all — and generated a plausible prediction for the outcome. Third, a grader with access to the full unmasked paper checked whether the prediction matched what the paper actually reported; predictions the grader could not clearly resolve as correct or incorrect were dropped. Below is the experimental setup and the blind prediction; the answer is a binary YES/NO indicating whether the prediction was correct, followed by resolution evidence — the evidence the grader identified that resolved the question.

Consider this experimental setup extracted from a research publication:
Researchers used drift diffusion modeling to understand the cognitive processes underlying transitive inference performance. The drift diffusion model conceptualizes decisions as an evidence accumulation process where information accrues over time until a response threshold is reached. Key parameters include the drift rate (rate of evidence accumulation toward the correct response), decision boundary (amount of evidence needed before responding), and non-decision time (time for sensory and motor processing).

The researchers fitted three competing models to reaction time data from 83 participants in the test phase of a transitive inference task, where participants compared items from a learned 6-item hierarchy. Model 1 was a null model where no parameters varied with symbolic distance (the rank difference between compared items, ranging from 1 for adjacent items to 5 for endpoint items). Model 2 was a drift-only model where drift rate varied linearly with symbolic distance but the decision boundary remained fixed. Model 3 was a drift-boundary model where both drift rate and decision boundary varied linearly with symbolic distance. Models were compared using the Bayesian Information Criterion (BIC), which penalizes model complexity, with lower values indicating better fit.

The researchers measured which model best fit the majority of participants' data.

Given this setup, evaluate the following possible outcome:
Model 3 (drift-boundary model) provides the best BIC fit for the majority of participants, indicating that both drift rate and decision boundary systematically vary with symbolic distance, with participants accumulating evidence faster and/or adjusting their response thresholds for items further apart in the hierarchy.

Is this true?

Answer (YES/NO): NO